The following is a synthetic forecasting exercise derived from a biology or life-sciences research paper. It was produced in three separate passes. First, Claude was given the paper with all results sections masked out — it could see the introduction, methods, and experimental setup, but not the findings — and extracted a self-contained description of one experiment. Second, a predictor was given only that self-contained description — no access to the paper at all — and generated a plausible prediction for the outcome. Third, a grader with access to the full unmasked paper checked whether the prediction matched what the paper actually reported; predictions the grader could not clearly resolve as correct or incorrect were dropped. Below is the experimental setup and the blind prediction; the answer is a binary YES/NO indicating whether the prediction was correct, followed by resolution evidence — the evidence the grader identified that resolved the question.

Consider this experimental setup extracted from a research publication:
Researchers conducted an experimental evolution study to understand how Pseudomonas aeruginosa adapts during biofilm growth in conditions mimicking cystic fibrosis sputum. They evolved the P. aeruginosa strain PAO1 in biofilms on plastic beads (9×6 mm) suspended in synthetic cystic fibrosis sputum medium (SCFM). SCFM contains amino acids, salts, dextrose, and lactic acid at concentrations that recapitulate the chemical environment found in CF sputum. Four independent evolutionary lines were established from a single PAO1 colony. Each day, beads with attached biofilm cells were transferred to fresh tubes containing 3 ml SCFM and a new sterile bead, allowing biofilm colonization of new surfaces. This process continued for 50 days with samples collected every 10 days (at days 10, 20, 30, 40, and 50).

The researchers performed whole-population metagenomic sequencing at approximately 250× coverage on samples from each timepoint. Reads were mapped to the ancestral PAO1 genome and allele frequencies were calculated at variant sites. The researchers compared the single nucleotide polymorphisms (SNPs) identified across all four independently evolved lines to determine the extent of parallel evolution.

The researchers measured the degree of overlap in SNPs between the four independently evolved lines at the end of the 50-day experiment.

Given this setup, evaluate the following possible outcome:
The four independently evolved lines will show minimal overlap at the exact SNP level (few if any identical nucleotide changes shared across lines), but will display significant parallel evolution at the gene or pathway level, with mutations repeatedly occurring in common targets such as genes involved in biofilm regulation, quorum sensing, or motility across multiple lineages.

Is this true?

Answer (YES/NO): NO